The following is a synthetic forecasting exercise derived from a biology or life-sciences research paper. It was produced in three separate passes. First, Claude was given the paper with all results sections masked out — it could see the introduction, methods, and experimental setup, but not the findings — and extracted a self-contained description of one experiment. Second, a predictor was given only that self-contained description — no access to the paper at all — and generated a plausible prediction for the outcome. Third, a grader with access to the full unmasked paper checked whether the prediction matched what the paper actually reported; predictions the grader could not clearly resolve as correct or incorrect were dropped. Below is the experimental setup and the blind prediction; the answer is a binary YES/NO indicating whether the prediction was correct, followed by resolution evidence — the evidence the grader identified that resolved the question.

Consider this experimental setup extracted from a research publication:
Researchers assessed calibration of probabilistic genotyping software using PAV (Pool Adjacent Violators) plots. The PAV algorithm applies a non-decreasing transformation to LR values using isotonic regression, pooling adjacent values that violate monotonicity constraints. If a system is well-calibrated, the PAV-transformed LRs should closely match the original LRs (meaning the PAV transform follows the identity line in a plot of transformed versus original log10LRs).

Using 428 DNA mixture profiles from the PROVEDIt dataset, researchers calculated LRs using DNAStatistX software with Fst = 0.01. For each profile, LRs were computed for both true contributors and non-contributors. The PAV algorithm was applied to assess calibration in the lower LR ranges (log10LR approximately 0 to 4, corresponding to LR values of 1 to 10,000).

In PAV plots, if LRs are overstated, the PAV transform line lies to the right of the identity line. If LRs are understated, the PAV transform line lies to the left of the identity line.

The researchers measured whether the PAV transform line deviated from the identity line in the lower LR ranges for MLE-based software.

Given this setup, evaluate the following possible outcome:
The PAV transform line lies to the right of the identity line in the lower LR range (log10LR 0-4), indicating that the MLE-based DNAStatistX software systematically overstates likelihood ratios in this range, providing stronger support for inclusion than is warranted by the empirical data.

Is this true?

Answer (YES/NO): YES